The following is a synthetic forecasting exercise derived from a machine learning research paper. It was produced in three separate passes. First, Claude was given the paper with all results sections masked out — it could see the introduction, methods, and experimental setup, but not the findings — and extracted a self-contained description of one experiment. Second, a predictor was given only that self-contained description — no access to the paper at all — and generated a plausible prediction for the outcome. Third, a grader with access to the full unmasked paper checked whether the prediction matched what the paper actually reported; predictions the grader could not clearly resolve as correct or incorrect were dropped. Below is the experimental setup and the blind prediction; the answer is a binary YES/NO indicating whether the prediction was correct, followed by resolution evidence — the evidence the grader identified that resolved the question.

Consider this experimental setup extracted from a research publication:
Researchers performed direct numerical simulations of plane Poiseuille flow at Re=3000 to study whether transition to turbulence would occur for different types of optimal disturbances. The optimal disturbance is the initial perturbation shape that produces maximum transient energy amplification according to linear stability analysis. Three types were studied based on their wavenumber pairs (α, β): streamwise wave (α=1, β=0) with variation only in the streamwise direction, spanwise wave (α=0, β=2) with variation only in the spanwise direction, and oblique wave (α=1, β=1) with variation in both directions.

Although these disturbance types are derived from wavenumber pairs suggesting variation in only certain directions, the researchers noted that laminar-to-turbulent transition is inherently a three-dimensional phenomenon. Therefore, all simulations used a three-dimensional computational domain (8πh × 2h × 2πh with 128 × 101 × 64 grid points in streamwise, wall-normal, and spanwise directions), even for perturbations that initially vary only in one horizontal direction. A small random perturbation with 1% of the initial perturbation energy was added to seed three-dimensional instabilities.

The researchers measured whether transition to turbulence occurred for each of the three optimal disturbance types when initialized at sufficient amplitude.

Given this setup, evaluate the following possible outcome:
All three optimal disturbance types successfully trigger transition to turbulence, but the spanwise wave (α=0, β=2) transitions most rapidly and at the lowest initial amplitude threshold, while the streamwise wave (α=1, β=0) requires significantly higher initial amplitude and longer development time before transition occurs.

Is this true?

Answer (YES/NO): NO